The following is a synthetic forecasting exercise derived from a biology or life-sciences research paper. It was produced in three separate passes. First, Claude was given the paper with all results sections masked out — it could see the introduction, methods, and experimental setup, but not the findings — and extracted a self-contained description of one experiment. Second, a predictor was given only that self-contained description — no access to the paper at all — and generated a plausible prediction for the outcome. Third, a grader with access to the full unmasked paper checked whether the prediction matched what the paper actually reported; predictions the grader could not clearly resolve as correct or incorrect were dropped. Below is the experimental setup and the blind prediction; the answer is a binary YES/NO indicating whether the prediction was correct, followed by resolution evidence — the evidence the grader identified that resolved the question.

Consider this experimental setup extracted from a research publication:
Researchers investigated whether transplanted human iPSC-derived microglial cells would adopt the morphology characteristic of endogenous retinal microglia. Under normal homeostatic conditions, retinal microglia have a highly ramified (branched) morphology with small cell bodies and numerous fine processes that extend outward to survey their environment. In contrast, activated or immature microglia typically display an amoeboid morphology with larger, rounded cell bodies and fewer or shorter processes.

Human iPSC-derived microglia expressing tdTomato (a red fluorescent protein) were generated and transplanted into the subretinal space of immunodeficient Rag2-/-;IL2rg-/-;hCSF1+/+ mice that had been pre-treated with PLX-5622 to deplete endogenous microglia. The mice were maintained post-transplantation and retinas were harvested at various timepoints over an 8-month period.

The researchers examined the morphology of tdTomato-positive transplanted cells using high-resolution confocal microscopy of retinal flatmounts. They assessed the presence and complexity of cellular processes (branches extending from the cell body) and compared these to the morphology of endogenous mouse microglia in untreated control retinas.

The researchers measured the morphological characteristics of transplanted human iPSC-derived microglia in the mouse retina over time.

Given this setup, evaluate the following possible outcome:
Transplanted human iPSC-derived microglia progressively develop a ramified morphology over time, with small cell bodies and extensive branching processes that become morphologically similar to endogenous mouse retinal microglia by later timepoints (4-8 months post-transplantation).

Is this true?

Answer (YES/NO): YES